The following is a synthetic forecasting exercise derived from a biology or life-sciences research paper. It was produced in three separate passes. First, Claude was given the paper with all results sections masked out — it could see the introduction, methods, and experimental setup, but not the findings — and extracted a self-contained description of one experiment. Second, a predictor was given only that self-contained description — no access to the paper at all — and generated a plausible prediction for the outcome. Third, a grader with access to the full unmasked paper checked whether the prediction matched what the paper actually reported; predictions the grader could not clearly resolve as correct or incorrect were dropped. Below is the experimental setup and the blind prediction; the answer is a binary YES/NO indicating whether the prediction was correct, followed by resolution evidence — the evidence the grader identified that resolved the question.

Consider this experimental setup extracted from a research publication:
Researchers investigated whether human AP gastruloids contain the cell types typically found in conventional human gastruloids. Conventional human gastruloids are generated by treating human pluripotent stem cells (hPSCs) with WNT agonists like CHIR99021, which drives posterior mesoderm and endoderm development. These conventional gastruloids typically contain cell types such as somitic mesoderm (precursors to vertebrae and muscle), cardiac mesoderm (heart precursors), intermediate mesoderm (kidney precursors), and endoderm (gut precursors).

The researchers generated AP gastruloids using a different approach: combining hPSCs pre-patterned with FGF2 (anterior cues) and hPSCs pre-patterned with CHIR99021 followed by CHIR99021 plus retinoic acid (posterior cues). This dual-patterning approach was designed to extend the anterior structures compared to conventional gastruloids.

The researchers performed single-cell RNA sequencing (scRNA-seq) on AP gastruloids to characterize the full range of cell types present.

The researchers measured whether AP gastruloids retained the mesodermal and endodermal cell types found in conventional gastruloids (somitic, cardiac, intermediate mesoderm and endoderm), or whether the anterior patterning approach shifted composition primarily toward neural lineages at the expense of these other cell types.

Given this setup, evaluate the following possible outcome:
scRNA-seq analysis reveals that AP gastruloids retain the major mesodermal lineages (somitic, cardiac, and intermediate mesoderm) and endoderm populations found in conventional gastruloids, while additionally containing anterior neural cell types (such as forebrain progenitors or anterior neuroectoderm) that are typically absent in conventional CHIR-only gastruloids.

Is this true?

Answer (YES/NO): NO